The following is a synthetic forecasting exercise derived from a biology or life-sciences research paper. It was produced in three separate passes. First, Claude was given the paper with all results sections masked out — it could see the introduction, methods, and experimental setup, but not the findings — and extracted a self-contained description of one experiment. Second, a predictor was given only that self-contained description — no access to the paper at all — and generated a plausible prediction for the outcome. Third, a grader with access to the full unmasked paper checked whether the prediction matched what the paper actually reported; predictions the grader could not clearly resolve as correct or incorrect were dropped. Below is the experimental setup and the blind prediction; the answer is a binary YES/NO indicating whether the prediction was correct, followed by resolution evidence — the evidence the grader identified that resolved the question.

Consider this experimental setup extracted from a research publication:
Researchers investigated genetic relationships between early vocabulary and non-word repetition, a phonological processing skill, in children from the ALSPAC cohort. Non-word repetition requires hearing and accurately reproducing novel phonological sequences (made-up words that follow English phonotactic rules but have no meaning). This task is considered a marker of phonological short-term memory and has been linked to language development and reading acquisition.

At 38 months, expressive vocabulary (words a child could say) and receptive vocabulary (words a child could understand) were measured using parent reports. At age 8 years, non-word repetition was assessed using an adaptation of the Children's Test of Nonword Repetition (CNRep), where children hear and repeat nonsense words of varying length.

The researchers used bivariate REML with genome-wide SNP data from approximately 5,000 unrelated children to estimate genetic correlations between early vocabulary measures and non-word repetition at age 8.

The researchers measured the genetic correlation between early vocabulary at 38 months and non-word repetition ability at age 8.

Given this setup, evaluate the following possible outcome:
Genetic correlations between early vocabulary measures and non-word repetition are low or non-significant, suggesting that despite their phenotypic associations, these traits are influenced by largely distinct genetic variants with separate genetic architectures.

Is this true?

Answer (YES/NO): NO